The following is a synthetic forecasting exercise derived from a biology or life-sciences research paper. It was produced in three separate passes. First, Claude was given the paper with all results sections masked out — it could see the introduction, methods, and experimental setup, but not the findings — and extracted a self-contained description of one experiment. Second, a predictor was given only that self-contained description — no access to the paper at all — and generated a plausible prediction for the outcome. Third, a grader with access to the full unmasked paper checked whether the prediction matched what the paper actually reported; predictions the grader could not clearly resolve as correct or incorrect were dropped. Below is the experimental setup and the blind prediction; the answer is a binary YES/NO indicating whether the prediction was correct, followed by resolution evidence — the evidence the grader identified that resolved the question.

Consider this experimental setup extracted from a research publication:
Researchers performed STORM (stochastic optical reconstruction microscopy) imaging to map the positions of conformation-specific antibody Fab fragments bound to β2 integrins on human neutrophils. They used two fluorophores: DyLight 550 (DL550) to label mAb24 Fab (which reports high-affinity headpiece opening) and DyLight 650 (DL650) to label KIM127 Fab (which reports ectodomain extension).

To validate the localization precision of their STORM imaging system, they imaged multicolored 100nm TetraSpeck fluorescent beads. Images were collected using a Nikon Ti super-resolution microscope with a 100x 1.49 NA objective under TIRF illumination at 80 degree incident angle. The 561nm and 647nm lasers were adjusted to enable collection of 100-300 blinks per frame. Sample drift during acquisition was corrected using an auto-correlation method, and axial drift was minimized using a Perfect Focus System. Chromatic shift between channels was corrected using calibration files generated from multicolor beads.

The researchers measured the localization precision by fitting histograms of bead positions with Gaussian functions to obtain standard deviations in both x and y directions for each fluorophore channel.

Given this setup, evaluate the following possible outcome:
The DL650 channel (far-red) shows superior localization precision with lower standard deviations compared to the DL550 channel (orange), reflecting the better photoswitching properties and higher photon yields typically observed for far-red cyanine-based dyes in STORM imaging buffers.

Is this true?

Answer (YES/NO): YES